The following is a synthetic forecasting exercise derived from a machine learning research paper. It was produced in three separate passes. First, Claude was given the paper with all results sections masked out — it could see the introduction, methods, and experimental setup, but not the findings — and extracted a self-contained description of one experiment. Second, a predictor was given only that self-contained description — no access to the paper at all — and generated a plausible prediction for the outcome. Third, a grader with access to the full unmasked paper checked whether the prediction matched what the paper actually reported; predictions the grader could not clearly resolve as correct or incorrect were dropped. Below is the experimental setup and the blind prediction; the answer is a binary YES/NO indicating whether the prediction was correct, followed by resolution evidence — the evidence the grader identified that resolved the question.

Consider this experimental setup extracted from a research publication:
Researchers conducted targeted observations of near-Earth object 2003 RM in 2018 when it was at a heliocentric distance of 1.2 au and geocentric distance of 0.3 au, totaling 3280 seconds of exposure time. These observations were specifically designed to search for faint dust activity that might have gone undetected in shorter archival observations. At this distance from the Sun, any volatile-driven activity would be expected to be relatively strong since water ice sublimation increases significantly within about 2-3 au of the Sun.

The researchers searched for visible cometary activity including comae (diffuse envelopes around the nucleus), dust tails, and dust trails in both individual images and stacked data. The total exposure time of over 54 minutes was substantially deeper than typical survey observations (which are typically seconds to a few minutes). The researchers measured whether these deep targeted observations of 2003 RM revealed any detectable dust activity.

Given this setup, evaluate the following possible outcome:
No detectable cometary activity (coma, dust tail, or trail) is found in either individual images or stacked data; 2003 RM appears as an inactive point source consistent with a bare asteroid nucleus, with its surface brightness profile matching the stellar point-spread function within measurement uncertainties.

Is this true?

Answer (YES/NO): YES